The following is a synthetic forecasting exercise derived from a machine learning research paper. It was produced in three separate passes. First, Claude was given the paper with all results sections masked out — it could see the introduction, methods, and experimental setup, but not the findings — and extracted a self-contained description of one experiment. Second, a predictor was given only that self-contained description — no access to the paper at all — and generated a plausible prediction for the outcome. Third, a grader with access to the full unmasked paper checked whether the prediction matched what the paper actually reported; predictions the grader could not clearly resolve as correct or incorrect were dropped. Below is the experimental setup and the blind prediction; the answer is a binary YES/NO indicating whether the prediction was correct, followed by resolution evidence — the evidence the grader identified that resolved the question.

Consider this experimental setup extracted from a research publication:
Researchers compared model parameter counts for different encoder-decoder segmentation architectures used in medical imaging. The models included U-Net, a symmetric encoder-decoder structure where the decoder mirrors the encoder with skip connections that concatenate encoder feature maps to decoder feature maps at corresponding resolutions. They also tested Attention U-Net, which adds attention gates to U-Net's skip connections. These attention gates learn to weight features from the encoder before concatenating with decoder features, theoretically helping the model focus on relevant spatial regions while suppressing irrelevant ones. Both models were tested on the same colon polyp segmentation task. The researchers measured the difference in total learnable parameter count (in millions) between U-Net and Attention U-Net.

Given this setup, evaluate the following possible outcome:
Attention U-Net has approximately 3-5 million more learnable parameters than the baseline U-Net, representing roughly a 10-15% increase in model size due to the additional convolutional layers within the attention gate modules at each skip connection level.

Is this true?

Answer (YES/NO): NO